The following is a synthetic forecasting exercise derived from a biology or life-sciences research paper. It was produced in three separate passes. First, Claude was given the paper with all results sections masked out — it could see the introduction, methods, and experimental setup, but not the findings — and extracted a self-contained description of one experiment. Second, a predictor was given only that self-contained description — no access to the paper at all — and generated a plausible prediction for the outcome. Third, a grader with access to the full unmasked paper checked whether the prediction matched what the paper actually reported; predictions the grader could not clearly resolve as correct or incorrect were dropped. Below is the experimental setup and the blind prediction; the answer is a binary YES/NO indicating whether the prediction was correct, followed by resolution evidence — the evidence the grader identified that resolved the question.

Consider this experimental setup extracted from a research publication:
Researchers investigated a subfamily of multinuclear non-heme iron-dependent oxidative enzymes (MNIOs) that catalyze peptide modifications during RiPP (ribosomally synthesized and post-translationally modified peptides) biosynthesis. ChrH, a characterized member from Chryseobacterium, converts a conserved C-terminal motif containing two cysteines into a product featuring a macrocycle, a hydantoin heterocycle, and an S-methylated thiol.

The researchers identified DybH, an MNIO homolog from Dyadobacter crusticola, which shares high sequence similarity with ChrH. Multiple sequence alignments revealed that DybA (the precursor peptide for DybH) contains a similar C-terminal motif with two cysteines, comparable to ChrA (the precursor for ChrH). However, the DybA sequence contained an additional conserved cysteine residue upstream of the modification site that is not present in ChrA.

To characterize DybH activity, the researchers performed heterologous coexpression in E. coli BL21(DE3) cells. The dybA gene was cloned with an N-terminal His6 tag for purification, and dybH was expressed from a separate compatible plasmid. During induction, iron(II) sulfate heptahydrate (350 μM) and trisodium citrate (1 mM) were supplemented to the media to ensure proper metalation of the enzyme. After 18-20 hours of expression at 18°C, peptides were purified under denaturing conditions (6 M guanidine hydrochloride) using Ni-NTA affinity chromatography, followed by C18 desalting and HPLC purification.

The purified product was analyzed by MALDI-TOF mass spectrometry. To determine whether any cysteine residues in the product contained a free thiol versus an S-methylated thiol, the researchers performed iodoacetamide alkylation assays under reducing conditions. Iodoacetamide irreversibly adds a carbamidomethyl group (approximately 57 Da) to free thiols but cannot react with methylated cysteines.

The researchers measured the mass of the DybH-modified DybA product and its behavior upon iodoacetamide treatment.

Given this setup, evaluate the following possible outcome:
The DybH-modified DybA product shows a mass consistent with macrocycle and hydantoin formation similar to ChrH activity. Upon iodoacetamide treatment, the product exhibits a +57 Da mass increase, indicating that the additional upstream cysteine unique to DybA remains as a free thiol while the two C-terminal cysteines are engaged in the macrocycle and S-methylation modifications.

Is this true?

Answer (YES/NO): NO